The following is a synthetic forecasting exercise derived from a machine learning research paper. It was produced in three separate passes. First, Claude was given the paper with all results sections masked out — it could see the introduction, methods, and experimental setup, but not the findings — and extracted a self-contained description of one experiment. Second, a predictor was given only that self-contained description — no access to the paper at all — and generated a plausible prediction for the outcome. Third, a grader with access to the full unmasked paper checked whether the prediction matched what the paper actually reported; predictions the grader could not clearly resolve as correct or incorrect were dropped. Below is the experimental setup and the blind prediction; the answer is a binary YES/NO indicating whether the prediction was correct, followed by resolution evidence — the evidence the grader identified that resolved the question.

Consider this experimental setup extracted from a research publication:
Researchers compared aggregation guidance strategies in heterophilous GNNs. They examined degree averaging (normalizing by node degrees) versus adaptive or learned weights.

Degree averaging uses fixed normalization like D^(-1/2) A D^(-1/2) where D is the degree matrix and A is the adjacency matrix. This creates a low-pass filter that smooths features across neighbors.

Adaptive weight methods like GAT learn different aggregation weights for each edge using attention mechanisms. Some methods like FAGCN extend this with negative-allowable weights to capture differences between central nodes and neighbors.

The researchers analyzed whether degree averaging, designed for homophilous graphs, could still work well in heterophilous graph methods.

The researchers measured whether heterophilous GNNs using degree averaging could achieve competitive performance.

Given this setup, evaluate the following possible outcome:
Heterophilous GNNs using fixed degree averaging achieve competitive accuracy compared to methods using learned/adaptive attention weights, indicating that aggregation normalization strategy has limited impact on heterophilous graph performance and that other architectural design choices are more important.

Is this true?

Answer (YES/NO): YES